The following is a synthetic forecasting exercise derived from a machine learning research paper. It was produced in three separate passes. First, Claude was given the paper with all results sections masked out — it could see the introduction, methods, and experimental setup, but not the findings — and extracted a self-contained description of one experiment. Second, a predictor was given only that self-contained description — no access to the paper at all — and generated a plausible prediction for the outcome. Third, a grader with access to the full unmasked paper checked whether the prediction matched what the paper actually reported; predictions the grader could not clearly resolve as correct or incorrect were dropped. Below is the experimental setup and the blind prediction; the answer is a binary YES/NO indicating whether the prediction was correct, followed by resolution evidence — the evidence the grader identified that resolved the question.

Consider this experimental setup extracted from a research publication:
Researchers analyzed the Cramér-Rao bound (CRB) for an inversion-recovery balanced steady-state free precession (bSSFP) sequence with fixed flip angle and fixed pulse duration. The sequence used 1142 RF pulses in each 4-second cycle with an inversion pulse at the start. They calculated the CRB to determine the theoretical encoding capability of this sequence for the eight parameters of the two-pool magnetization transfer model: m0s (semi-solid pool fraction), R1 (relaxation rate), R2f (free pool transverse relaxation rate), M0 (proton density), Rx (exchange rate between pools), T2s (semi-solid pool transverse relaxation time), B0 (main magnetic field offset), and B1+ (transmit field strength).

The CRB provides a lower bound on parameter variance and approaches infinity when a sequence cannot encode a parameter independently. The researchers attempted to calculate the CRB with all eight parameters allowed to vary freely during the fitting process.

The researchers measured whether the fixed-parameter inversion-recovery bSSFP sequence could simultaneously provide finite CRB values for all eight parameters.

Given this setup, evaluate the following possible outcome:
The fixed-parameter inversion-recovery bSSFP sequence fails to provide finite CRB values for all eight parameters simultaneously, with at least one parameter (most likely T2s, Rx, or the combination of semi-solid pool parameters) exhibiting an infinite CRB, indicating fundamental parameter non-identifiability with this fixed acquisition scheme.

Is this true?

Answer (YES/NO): YES